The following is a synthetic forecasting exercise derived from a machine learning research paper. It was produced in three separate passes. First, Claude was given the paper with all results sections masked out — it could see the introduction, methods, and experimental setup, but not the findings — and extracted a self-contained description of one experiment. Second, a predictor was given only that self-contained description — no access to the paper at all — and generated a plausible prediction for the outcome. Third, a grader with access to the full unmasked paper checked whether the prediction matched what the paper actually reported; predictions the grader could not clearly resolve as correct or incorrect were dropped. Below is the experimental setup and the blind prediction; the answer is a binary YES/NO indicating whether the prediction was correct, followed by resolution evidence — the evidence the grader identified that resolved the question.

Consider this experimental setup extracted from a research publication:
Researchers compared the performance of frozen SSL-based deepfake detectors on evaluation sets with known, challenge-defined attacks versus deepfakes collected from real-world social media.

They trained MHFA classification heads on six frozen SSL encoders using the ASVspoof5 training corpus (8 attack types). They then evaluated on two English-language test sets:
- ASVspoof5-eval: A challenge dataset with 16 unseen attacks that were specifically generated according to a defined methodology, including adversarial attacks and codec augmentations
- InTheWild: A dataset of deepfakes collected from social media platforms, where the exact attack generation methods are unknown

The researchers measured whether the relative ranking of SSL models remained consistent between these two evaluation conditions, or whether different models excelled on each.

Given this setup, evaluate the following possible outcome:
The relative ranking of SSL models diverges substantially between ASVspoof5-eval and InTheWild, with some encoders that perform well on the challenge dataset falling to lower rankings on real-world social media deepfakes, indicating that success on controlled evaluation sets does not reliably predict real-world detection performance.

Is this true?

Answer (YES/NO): NO